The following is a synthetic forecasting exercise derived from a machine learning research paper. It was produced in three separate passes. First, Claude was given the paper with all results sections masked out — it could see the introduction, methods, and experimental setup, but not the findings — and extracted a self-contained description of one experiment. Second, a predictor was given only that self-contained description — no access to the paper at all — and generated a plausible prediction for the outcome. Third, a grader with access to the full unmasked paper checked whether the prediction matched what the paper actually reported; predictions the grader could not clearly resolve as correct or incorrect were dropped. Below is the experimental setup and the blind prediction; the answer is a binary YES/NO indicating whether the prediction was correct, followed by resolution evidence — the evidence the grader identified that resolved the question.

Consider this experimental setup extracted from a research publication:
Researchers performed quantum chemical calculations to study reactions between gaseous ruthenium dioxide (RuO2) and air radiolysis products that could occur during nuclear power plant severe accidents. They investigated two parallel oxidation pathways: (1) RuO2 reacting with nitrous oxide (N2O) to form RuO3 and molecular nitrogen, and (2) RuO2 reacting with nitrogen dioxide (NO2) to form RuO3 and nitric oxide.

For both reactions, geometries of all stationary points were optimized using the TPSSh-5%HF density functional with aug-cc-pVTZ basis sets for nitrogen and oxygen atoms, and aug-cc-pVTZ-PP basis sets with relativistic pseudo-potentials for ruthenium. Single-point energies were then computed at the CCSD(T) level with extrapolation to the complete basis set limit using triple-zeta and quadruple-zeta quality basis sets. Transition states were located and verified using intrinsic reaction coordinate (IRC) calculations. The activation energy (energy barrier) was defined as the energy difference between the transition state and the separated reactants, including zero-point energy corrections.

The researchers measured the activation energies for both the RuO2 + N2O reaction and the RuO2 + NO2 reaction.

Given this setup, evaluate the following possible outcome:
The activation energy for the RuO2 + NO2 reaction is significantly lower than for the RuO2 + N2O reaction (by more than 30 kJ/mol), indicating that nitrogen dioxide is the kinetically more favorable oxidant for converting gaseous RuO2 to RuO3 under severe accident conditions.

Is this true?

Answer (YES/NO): NO